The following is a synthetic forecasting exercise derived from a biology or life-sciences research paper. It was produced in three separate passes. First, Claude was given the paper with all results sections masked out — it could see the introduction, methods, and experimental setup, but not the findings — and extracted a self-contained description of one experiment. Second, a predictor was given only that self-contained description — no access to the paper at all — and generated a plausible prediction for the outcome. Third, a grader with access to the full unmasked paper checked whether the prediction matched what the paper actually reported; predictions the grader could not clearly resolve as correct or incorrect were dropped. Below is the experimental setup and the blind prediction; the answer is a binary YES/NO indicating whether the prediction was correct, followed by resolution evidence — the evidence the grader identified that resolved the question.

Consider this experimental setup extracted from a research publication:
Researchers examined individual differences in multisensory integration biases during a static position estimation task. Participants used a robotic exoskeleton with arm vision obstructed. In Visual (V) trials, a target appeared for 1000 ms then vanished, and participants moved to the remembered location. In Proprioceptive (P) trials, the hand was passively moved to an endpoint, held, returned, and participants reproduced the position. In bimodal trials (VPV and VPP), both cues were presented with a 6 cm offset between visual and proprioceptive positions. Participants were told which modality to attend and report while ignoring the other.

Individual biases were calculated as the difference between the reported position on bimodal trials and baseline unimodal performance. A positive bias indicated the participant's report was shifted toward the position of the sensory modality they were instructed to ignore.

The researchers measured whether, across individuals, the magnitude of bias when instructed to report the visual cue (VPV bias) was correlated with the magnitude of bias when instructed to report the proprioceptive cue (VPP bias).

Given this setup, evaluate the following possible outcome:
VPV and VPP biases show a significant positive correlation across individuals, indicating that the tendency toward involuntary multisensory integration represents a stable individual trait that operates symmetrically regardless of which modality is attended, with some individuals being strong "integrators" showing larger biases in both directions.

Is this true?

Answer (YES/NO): NO